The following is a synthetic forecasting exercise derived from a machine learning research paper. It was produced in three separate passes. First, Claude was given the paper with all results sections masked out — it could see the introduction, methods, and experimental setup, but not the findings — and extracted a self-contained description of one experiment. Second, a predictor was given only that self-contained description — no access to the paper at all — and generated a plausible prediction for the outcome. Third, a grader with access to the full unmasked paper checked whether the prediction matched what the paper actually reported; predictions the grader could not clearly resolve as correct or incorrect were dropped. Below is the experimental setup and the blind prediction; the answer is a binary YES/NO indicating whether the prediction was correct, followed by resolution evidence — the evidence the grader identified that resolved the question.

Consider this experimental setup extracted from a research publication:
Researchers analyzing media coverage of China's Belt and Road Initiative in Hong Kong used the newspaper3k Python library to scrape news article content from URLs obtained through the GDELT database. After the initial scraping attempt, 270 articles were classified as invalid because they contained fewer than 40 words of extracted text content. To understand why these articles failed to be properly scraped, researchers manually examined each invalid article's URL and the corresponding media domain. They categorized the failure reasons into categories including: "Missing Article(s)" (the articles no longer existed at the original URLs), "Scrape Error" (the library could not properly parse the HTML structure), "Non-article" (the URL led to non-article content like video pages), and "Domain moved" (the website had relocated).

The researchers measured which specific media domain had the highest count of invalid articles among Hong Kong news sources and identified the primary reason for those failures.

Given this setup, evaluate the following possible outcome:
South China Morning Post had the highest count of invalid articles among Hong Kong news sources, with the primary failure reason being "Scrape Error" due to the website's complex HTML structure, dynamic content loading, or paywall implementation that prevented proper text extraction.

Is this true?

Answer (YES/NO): NO